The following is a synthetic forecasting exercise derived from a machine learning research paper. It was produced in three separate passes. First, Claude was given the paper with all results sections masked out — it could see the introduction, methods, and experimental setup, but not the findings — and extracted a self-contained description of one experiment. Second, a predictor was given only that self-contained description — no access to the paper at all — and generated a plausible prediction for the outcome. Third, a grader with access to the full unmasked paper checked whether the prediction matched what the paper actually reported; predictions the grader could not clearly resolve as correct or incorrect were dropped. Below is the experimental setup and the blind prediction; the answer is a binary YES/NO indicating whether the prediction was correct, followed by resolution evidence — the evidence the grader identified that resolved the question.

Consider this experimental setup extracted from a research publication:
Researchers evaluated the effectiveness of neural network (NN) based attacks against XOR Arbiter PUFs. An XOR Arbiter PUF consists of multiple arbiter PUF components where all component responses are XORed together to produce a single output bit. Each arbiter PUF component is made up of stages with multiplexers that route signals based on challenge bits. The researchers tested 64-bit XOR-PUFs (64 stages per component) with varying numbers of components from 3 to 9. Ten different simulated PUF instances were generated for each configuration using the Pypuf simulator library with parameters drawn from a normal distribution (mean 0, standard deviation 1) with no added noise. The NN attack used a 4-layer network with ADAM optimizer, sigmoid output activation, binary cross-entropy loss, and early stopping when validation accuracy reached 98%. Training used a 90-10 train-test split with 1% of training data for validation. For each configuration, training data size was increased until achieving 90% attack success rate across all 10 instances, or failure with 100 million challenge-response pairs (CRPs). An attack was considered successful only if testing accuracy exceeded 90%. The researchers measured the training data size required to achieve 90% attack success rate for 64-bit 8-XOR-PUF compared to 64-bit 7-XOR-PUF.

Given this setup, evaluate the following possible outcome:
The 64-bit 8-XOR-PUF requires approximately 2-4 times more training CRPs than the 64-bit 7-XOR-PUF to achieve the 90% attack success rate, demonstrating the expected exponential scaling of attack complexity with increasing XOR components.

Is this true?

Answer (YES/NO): NO